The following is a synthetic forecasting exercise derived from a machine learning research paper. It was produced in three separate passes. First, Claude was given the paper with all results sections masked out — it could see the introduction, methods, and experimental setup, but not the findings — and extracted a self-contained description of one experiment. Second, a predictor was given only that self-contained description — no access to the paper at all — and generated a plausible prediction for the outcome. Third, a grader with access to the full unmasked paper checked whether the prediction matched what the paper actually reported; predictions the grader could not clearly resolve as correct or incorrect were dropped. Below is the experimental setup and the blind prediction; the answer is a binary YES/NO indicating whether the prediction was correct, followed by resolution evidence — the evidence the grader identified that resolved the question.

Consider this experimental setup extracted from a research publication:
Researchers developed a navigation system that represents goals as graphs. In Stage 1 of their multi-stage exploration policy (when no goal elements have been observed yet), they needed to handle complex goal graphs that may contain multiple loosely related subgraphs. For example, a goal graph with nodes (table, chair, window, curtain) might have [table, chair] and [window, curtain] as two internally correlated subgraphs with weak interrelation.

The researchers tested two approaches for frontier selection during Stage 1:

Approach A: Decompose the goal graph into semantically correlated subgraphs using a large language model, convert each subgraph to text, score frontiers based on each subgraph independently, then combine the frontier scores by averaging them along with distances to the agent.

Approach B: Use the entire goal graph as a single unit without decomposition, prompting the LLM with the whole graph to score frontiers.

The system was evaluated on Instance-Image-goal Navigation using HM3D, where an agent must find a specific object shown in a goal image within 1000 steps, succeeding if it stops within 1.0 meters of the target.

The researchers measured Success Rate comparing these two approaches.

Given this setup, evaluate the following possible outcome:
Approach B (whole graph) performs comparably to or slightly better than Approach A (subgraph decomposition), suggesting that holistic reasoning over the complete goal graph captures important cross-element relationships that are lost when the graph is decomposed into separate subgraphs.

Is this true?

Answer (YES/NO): NO